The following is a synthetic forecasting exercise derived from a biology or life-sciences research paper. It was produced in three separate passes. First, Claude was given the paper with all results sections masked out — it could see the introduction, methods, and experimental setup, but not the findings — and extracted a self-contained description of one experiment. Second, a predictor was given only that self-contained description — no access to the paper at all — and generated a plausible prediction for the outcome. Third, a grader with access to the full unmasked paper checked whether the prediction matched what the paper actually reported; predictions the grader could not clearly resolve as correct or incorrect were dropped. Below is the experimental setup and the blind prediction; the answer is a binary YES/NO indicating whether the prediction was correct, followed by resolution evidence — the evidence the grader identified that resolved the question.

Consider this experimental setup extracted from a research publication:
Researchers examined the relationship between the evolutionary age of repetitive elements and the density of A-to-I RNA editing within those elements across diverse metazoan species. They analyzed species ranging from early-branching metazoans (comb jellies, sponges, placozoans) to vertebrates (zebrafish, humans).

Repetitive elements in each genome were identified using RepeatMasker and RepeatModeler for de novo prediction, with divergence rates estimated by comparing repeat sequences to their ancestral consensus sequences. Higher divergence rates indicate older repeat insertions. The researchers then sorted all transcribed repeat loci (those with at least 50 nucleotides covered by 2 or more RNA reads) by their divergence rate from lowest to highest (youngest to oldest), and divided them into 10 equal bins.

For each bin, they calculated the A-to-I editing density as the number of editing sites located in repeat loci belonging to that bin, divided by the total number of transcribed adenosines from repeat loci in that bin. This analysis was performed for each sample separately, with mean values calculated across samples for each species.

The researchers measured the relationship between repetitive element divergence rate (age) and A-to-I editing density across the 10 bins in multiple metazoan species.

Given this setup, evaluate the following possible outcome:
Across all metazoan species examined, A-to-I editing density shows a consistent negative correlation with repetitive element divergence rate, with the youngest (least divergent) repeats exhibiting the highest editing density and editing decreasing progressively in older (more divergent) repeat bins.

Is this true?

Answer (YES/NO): NO